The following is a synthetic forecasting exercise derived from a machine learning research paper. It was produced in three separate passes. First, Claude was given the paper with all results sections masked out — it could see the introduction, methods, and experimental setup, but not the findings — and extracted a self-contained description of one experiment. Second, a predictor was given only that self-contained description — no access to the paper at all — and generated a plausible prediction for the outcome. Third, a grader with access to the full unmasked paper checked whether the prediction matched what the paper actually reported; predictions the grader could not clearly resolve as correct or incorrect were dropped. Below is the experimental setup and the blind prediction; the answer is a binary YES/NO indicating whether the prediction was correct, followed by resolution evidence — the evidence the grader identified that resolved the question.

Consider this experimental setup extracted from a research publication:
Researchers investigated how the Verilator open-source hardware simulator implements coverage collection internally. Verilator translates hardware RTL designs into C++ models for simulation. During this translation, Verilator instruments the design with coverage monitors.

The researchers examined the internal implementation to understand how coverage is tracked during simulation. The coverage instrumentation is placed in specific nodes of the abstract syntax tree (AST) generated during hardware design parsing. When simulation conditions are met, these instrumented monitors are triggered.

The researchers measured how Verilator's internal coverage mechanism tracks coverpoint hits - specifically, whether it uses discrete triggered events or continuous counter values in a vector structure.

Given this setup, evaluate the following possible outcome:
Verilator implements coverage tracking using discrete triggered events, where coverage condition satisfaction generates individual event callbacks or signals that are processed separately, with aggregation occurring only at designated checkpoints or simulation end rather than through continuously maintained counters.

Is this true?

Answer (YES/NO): NO